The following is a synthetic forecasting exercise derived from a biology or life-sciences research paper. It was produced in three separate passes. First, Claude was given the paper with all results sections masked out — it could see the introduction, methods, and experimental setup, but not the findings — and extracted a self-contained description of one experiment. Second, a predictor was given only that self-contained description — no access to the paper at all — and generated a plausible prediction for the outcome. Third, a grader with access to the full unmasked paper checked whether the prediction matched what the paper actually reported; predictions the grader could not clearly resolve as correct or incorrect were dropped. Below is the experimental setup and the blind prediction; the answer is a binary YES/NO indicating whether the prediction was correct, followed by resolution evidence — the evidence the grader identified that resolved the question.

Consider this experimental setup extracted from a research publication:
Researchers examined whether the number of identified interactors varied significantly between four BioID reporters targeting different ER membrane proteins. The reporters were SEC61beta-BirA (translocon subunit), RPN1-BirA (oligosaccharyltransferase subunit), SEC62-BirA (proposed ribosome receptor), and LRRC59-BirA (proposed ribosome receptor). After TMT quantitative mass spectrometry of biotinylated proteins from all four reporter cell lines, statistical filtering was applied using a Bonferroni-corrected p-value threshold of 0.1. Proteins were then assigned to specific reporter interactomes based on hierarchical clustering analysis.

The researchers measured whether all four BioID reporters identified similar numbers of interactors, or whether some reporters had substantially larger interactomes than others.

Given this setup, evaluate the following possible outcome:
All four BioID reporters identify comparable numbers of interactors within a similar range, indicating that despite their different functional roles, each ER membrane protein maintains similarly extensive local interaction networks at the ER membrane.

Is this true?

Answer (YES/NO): NO